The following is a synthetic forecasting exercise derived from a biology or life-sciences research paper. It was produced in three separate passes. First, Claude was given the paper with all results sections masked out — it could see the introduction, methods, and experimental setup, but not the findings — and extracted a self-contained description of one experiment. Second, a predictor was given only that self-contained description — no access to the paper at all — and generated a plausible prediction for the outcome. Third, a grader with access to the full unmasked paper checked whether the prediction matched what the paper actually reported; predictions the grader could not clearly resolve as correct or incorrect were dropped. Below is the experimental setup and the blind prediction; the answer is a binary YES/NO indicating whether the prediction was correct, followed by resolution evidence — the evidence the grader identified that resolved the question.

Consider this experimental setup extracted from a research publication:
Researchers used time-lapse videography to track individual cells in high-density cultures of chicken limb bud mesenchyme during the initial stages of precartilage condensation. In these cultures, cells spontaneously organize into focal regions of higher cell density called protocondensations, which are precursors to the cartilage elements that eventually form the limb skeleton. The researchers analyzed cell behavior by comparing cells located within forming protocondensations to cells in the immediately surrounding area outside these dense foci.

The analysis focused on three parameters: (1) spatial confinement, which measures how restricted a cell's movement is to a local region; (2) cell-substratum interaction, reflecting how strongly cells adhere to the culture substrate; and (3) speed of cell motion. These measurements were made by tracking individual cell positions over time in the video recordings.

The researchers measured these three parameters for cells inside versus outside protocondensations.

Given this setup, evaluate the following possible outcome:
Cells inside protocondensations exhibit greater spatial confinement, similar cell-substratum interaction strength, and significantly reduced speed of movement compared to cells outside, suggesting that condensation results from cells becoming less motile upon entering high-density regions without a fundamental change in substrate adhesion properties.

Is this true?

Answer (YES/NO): NO